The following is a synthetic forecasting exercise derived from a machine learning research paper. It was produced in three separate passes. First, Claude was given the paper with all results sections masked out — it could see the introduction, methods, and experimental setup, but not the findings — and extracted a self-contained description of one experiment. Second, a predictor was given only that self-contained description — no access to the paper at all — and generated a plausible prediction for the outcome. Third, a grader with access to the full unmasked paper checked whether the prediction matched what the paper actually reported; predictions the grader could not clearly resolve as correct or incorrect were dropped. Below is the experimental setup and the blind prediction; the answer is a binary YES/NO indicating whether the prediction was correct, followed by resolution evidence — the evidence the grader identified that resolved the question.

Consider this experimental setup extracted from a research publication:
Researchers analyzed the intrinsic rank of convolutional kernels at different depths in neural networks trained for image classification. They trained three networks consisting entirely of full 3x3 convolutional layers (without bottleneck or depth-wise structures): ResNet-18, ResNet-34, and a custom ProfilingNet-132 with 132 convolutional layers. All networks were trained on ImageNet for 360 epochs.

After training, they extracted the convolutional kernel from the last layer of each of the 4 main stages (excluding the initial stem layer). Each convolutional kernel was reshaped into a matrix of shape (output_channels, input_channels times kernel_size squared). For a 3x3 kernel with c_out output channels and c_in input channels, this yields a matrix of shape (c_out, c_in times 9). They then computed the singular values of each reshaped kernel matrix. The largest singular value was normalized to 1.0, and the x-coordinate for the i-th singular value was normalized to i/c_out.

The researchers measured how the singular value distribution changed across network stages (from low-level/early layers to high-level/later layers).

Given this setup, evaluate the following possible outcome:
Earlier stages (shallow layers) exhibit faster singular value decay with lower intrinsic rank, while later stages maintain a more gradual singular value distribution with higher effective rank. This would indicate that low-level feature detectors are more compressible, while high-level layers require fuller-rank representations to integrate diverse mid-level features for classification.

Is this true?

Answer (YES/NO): NO